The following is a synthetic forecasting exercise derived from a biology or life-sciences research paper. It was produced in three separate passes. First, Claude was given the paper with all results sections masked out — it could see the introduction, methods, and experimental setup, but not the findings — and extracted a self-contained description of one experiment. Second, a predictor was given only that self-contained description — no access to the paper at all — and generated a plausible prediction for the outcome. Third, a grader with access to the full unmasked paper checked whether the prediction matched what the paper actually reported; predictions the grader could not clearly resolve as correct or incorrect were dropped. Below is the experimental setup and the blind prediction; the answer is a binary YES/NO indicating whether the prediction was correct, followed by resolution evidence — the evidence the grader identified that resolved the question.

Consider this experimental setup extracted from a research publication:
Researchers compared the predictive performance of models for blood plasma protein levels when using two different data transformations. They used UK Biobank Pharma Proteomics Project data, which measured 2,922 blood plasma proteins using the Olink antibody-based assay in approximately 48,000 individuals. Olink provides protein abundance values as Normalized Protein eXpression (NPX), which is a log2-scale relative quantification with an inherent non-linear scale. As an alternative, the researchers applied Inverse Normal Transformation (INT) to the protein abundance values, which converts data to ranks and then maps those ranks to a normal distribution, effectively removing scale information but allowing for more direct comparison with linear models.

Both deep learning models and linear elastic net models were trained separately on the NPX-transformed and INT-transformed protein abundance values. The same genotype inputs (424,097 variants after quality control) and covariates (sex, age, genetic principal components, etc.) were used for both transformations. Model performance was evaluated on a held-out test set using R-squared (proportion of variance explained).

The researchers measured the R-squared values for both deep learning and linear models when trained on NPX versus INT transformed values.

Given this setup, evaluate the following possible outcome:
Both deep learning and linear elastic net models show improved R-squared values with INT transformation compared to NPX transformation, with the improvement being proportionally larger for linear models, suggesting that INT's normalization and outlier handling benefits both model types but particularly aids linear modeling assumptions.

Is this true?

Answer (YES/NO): NO